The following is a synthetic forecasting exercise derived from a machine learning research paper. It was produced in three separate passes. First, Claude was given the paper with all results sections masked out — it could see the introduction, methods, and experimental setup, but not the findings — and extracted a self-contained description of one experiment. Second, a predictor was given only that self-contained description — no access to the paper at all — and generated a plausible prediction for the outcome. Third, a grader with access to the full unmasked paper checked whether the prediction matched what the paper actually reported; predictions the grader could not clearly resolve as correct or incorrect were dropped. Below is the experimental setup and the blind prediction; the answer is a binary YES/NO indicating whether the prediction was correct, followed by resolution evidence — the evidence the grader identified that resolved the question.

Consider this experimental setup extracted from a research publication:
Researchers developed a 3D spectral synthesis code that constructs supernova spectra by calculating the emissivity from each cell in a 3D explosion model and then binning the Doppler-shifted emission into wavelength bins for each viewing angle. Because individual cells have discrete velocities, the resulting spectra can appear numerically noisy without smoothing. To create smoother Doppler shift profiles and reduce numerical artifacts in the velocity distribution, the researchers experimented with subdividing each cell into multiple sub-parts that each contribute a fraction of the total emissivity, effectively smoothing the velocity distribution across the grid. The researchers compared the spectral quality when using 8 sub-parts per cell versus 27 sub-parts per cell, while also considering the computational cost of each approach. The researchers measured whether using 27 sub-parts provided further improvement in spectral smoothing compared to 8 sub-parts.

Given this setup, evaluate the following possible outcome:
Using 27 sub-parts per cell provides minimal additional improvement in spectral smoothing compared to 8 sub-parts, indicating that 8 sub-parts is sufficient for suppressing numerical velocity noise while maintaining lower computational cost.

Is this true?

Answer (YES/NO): YES